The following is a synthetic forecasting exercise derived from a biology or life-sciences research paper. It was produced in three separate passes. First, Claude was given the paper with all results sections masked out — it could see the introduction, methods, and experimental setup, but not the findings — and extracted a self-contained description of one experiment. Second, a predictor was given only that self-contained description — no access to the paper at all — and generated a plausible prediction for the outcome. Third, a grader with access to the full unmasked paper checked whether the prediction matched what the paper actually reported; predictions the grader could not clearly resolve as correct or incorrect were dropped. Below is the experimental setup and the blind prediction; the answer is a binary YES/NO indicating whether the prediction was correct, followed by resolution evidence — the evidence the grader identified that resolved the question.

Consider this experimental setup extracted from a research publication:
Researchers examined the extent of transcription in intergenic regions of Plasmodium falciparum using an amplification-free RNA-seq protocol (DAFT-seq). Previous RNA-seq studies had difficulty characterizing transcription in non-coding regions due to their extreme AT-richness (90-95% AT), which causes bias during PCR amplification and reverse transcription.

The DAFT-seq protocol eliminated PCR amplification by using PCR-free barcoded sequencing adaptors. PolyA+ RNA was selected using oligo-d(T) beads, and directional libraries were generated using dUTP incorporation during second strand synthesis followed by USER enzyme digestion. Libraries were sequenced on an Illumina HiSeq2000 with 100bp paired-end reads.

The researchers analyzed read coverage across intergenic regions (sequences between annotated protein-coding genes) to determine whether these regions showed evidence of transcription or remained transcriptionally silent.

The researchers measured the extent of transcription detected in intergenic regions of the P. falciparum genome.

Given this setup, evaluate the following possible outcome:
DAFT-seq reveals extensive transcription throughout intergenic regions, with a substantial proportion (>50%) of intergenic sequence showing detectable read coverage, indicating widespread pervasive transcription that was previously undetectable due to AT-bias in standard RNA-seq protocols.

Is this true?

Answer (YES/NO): NO